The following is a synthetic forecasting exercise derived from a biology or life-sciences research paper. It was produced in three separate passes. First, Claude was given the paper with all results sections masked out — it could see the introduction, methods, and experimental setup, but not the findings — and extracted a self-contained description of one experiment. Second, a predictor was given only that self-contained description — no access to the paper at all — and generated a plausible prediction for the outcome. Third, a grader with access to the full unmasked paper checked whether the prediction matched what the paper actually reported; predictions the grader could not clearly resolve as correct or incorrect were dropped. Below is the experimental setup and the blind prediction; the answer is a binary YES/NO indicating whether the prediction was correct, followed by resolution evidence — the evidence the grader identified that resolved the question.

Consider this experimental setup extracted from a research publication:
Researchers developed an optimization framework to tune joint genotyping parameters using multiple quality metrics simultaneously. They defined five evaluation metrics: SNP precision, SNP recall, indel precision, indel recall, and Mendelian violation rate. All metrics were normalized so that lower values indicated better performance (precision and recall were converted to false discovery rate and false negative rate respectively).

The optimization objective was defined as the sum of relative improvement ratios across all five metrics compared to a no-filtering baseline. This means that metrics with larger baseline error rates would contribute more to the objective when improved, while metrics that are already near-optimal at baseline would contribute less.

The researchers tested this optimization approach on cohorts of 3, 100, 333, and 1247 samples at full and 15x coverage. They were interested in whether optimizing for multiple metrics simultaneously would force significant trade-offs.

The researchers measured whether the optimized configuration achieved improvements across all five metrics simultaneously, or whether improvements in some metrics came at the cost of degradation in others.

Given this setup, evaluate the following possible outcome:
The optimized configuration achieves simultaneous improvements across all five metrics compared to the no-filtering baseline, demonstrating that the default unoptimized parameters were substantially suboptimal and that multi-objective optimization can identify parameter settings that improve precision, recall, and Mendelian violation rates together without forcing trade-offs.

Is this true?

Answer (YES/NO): NO